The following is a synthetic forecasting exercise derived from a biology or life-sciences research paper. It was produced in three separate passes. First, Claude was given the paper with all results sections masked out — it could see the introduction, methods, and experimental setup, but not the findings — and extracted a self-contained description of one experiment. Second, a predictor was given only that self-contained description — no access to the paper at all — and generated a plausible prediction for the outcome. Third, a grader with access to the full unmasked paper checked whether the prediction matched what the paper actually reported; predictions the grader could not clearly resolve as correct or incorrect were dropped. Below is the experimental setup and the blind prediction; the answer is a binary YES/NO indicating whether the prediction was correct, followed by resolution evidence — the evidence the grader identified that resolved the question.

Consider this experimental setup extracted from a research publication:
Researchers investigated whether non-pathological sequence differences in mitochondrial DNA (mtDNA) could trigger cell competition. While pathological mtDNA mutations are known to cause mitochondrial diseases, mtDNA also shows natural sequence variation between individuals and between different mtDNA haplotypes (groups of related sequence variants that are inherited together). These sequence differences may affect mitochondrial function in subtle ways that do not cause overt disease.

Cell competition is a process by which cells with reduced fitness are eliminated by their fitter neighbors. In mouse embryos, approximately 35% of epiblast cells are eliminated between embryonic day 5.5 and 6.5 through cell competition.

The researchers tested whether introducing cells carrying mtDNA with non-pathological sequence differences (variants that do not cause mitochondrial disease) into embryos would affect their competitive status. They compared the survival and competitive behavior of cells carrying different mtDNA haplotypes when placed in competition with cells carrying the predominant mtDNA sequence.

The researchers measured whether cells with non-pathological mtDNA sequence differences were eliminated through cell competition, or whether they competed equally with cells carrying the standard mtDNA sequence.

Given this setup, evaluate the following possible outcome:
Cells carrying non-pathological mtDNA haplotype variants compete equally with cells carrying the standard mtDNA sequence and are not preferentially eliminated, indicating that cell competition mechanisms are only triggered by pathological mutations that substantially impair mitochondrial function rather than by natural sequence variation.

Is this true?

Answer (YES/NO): NO